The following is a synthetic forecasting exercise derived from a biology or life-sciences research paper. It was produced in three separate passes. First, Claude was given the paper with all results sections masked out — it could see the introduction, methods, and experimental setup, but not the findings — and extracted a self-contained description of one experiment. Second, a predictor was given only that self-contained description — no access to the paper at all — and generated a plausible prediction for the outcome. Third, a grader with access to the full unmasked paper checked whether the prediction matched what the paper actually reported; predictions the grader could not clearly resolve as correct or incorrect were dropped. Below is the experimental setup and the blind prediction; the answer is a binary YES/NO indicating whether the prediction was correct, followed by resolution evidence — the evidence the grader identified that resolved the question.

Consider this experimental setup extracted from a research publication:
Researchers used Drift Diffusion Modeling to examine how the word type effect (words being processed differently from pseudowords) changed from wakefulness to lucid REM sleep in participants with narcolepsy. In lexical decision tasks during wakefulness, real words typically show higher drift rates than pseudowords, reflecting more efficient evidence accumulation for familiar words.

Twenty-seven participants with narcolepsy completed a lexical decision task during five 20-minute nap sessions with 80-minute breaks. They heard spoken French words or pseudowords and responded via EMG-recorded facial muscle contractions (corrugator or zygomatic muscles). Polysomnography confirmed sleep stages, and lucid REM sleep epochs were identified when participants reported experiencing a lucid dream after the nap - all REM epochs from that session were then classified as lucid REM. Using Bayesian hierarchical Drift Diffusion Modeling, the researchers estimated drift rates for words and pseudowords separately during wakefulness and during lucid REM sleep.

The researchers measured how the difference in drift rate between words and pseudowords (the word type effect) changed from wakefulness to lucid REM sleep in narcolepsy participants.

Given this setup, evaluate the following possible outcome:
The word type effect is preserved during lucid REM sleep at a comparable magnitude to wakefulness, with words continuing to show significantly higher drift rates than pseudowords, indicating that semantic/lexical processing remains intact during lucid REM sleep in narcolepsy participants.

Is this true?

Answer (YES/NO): NO